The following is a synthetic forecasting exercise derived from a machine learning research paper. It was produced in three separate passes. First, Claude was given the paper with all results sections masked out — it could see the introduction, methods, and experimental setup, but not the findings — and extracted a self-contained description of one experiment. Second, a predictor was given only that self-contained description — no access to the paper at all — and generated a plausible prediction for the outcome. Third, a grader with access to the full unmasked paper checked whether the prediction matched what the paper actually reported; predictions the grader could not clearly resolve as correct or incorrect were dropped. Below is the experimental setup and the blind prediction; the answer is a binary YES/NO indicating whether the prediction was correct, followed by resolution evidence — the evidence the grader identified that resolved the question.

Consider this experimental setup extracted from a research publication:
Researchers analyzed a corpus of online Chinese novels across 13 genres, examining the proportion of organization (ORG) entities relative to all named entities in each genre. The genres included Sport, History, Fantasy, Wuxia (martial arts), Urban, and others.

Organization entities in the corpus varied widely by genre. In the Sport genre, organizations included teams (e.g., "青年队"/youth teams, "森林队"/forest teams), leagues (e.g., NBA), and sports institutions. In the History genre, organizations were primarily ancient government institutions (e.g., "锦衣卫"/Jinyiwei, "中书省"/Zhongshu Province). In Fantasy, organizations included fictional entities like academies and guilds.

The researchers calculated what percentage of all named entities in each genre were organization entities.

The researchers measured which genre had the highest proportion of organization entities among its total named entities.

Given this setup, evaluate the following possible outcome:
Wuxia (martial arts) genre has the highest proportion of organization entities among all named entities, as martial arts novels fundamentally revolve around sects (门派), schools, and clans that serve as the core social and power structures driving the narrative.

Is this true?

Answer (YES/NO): NO